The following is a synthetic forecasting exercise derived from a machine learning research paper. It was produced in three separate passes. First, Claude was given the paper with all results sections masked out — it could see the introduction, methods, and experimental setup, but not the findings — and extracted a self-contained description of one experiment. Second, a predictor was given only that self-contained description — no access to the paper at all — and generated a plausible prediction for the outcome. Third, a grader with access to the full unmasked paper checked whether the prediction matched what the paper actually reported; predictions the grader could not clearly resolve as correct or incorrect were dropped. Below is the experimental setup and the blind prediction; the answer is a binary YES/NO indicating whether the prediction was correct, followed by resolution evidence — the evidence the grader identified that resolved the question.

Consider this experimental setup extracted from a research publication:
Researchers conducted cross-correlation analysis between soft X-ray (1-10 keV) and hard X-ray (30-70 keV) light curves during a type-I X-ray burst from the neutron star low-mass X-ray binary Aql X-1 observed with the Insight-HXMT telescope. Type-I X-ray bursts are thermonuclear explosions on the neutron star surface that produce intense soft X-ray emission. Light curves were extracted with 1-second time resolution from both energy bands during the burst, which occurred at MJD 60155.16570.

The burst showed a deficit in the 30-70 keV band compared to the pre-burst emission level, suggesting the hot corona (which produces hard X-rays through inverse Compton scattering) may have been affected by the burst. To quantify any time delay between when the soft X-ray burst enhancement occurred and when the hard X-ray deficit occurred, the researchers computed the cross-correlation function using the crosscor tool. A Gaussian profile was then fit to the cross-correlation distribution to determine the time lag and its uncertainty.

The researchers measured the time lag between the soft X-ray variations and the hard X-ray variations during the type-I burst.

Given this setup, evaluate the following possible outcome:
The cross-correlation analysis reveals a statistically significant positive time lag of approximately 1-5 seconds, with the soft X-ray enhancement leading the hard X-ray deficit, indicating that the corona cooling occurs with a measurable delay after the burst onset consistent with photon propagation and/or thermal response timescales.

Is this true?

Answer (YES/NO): NO